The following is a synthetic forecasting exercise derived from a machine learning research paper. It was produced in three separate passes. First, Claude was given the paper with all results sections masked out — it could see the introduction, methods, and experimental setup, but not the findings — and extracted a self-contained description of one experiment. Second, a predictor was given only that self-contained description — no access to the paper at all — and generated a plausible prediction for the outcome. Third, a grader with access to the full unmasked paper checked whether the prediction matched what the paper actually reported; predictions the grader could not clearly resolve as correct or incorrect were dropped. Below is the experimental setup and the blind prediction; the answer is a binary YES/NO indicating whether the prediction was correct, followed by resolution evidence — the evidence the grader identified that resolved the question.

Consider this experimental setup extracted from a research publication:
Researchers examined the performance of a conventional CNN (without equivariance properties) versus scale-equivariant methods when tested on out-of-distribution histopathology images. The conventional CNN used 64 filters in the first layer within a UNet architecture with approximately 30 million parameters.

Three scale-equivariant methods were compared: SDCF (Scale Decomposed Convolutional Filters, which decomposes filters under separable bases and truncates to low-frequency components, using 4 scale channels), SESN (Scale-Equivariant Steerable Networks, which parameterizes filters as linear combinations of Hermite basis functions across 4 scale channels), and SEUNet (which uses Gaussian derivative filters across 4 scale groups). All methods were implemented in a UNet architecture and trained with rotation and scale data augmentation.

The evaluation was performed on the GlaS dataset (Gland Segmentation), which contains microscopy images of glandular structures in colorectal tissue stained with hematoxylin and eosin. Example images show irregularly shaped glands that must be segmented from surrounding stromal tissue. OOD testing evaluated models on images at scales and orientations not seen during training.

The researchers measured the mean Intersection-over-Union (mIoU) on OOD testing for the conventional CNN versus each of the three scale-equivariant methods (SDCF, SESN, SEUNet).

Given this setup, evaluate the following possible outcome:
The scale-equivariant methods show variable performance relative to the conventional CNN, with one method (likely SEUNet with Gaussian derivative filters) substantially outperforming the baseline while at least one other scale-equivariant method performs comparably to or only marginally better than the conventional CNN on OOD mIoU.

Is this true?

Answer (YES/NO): NO